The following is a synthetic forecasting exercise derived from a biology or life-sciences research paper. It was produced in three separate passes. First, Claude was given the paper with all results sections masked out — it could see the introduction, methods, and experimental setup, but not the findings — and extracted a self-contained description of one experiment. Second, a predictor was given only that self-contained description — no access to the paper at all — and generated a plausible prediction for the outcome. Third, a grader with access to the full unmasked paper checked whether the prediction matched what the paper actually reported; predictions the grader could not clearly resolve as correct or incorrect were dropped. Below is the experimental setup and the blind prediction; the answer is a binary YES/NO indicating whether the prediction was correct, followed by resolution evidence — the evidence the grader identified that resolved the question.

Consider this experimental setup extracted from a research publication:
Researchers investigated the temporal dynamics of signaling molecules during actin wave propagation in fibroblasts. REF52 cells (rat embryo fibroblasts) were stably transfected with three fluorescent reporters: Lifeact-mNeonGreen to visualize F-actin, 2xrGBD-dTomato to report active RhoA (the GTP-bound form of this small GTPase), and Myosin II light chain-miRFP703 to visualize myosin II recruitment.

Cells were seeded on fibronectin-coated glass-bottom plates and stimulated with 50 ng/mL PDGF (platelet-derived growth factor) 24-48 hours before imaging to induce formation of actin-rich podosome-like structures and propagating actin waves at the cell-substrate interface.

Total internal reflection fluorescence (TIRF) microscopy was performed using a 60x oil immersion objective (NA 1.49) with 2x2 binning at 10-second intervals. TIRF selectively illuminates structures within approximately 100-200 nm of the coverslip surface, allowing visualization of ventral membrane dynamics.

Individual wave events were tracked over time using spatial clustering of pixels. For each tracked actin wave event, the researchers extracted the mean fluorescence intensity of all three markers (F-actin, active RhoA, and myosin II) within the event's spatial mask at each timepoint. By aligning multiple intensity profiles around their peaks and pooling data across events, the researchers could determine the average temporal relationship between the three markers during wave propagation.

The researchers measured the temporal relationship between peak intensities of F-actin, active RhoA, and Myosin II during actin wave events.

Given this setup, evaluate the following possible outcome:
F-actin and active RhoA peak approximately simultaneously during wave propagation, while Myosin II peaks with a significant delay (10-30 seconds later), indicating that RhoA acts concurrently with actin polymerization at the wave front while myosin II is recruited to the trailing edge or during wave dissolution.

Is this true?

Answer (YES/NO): NO